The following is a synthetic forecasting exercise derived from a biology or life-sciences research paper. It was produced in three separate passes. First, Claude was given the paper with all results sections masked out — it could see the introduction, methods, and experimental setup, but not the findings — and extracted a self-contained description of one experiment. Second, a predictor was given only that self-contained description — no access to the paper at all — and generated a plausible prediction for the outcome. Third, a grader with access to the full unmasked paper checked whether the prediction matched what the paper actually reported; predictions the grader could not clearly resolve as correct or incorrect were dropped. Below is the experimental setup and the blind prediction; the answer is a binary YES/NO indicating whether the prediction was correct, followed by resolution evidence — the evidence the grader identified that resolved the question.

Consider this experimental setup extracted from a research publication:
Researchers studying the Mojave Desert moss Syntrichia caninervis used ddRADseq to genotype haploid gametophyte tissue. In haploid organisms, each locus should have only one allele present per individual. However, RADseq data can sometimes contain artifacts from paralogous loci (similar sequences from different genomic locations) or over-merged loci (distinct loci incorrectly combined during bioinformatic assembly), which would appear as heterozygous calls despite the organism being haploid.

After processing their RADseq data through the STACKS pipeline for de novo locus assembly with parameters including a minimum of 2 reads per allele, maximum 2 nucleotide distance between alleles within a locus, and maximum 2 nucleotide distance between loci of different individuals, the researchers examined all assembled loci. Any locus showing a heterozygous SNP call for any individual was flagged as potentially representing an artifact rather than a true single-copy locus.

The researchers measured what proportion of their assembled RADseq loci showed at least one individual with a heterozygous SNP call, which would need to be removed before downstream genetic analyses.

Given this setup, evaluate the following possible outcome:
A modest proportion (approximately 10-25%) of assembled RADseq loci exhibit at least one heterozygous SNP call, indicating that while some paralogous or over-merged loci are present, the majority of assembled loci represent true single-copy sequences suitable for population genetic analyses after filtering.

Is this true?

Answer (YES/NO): YES